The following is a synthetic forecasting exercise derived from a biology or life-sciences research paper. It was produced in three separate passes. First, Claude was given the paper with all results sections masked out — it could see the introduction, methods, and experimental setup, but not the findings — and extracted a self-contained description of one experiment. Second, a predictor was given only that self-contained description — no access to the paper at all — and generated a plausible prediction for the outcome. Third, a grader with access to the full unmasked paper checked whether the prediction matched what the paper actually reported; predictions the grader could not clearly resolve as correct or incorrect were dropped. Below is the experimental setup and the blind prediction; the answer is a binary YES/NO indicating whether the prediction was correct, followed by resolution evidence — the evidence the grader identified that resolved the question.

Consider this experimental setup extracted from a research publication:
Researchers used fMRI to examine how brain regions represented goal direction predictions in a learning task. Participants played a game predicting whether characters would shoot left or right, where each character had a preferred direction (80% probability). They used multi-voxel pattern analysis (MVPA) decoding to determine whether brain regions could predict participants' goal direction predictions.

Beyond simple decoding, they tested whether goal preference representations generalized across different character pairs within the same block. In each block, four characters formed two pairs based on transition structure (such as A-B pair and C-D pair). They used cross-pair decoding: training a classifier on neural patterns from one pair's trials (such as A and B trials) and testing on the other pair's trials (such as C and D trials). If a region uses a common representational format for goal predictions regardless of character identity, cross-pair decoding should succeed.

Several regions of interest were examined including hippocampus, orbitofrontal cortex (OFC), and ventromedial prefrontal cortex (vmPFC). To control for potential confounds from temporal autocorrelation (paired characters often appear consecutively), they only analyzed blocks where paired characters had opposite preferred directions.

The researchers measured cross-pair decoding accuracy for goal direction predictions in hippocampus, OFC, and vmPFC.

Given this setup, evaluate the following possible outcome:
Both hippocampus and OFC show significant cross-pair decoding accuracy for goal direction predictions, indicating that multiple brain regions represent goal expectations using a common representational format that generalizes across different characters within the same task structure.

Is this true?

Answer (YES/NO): NO